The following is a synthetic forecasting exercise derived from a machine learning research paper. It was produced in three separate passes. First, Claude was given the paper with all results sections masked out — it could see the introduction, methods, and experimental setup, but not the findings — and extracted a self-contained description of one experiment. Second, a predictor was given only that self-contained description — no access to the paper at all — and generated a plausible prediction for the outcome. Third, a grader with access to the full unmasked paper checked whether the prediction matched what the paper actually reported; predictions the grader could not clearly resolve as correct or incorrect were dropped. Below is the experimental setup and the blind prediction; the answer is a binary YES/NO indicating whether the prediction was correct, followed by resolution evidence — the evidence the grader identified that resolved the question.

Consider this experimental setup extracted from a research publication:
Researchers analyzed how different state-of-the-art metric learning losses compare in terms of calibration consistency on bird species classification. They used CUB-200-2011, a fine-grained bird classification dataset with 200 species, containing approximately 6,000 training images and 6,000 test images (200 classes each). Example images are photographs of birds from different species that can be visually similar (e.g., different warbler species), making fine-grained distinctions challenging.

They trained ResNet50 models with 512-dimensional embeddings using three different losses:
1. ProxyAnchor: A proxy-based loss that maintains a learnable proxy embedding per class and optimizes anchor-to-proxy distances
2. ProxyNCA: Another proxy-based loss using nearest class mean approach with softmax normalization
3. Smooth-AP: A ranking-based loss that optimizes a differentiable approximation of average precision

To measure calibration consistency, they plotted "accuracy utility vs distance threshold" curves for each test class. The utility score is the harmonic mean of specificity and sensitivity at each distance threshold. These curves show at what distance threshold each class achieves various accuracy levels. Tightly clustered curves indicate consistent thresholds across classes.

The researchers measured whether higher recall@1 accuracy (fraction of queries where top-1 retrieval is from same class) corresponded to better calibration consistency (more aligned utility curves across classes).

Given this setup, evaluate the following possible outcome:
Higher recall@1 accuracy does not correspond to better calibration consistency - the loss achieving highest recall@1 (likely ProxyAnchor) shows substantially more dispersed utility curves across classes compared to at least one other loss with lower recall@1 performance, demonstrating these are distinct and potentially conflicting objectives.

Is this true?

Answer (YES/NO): YES